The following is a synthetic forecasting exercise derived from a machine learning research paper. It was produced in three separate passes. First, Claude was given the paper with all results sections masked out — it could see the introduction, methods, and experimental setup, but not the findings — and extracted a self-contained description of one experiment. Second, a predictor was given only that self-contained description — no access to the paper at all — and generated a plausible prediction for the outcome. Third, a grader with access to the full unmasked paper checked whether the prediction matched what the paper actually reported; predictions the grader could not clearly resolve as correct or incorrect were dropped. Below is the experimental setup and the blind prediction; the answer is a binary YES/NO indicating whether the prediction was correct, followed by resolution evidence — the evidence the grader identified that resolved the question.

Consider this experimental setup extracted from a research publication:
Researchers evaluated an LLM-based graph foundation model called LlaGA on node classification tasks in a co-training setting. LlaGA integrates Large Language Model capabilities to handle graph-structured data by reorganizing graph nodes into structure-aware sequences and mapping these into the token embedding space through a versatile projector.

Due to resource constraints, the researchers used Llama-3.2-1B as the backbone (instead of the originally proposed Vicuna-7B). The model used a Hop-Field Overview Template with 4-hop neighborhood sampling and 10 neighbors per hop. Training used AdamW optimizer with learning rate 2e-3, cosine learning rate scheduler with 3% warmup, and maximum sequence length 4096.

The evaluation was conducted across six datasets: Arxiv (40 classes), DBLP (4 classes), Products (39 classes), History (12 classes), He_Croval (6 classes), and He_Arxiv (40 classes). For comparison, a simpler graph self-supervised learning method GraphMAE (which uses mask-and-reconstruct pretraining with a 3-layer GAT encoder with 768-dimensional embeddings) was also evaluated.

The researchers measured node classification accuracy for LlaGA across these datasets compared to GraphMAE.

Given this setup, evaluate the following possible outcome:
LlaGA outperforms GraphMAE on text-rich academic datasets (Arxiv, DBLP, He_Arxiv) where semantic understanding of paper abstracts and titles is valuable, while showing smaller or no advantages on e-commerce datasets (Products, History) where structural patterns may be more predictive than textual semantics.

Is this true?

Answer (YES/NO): NO